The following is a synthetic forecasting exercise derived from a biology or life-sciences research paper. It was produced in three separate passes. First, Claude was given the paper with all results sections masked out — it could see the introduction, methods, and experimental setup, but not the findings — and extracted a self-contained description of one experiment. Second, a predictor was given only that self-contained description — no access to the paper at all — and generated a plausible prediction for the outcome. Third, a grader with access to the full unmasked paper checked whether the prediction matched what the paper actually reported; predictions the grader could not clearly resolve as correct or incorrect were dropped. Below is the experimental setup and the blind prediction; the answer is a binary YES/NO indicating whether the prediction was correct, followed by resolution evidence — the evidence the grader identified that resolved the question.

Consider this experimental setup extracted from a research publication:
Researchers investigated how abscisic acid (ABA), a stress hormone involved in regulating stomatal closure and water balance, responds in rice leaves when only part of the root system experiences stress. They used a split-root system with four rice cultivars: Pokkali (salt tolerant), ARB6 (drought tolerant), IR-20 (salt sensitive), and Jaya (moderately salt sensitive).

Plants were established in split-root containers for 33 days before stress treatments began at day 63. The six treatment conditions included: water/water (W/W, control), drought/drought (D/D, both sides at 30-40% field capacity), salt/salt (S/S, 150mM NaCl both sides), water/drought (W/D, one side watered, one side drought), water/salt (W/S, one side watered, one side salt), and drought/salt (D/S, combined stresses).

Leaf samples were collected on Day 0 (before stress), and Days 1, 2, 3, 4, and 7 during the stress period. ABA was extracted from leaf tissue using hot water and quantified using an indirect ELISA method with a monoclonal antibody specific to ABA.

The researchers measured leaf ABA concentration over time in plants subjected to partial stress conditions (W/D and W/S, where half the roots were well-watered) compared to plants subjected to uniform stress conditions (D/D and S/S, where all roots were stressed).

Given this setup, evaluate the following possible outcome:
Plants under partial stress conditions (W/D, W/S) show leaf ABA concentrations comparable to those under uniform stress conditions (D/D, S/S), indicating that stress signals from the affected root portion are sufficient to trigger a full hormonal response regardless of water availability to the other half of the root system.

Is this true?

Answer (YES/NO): NO